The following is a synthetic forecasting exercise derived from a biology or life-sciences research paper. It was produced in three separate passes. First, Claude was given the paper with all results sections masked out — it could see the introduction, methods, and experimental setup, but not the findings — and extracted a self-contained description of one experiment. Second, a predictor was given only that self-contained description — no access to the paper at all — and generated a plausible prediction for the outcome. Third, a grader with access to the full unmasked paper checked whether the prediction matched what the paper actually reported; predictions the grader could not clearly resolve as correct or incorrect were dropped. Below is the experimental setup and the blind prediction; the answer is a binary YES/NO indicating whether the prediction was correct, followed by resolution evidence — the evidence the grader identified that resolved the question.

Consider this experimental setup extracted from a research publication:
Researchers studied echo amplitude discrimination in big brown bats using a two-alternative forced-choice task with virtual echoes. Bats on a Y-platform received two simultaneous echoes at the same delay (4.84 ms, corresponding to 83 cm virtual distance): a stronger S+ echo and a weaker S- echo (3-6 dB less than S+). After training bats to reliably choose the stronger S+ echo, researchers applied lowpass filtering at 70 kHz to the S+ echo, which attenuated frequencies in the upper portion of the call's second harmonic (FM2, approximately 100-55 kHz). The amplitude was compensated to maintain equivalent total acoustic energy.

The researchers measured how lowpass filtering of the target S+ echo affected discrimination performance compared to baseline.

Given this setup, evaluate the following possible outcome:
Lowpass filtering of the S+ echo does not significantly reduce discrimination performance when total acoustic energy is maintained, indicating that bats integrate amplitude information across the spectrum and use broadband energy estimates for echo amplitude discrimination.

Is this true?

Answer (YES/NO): NO